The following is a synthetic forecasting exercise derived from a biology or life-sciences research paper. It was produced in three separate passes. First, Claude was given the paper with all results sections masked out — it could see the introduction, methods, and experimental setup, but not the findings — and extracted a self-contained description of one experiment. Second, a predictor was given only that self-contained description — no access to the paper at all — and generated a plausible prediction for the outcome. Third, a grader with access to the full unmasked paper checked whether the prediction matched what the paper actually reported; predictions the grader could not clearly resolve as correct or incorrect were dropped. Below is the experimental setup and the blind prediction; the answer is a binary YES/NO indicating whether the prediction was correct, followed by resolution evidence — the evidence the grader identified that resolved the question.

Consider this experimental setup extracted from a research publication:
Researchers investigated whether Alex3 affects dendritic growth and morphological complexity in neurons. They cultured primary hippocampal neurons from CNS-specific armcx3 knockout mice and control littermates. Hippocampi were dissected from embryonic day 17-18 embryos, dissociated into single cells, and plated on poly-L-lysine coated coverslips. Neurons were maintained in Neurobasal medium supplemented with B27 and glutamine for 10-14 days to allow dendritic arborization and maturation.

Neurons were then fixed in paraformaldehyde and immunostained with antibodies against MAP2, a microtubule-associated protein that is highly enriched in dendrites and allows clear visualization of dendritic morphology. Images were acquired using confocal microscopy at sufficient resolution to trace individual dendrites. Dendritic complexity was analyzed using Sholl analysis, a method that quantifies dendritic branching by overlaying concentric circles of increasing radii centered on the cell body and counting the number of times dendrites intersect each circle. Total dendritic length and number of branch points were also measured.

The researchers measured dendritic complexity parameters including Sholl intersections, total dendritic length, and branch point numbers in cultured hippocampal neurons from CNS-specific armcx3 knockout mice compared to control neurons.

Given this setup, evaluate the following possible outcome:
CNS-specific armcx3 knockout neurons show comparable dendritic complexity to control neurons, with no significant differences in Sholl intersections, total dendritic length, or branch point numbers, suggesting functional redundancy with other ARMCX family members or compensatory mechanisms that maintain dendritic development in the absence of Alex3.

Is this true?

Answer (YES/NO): NO